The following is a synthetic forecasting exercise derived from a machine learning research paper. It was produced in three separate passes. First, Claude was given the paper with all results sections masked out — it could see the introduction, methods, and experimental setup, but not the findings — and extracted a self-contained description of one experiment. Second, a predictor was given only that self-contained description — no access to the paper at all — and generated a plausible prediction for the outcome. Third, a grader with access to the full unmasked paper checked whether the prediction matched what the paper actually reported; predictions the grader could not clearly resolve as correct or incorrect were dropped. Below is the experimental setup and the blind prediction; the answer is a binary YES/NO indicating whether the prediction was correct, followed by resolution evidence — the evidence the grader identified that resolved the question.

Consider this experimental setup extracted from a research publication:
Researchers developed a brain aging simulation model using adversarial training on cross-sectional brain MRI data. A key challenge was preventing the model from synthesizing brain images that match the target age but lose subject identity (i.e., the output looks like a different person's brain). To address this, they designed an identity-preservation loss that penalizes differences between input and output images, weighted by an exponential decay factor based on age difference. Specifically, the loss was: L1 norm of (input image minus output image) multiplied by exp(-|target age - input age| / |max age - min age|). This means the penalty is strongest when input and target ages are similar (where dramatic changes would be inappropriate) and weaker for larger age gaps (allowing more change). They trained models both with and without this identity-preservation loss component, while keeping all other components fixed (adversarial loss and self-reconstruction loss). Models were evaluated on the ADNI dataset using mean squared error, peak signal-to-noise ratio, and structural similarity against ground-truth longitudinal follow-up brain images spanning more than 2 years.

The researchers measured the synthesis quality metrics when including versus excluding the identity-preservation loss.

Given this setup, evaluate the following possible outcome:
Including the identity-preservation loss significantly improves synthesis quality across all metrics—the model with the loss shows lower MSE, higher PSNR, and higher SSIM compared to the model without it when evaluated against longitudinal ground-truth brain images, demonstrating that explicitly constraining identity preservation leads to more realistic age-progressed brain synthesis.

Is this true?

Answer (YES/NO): YES